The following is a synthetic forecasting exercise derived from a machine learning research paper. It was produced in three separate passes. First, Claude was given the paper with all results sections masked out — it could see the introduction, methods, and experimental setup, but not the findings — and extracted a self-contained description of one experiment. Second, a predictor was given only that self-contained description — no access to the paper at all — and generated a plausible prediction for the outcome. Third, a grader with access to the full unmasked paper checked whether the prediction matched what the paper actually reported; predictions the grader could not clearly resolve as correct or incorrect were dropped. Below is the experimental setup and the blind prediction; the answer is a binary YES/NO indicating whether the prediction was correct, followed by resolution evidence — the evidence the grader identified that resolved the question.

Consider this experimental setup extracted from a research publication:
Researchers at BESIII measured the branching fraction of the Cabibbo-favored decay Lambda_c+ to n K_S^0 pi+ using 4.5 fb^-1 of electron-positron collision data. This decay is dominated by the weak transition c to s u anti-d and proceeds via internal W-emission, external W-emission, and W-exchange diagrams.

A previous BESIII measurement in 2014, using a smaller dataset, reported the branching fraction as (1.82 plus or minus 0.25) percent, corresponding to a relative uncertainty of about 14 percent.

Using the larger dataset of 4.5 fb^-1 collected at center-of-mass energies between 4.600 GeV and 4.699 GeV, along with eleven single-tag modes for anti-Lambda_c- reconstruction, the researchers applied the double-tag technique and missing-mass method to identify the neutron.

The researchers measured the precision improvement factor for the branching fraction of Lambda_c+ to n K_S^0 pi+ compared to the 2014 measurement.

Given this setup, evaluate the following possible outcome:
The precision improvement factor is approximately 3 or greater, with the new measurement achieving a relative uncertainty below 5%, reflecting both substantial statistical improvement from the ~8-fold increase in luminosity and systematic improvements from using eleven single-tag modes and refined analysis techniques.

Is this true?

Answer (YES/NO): NO